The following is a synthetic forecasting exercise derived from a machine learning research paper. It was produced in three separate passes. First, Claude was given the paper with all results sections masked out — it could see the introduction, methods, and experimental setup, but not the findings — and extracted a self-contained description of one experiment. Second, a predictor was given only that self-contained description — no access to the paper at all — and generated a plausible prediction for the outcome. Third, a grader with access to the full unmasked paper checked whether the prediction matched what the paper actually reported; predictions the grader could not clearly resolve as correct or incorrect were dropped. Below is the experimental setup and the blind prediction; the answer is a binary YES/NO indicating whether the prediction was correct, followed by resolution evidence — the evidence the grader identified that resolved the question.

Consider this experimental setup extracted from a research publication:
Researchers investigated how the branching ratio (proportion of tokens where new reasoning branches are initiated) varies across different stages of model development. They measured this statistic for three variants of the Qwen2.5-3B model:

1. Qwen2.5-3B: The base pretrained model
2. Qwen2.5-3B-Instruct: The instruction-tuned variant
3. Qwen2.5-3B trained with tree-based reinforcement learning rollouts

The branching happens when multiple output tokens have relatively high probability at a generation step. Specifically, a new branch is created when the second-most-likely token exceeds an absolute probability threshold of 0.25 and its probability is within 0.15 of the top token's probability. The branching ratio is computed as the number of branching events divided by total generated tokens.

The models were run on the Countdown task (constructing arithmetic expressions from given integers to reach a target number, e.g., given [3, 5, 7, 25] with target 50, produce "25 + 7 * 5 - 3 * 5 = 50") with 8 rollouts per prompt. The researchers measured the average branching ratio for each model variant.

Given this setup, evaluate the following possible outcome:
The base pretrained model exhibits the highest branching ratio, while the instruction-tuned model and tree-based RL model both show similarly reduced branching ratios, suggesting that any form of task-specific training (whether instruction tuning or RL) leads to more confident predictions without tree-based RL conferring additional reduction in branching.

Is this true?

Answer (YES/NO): YES